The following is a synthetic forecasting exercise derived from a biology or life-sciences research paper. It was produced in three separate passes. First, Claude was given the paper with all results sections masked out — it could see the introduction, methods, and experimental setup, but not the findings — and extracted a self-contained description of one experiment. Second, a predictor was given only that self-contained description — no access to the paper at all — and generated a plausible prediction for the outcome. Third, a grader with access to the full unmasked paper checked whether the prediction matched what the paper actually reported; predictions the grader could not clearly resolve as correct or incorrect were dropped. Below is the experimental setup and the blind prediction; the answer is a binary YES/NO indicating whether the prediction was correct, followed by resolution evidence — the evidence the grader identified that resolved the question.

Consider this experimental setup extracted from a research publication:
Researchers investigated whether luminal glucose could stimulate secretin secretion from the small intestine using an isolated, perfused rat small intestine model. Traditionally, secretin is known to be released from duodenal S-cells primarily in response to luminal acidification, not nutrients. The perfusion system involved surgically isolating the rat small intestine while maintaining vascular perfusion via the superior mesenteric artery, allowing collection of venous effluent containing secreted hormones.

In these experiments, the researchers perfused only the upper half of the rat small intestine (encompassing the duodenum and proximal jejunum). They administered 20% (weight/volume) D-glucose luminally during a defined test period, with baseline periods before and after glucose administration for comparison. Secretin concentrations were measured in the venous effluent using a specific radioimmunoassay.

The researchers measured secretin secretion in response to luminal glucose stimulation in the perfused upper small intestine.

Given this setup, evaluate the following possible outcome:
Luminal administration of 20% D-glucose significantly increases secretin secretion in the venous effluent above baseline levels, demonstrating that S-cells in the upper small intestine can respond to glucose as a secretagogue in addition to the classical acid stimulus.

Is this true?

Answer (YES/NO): NO